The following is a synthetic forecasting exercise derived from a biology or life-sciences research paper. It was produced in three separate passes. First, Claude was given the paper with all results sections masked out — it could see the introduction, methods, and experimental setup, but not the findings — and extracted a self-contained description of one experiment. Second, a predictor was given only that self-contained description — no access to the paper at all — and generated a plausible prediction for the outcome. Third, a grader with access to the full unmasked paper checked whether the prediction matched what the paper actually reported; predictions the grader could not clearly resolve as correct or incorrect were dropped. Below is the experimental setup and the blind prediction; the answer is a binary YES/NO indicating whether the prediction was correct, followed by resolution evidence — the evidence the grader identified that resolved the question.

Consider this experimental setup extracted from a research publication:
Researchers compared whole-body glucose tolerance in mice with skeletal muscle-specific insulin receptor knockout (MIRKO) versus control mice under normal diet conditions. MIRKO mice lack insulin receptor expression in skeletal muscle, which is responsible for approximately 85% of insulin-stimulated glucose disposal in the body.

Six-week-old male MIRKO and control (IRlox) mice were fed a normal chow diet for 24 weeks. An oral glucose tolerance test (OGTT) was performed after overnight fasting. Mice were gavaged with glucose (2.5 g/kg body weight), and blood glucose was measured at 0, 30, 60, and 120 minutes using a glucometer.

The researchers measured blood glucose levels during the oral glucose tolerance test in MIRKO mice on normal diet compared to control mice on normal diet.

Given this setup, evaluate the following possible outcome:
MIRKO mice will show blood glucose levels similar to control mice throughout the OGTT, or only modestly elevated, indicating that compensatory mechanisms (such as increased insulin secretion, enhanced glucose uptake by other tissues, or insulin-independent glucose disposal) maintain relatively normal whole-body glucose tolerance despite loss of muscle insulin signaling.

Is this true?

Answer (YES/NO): NO